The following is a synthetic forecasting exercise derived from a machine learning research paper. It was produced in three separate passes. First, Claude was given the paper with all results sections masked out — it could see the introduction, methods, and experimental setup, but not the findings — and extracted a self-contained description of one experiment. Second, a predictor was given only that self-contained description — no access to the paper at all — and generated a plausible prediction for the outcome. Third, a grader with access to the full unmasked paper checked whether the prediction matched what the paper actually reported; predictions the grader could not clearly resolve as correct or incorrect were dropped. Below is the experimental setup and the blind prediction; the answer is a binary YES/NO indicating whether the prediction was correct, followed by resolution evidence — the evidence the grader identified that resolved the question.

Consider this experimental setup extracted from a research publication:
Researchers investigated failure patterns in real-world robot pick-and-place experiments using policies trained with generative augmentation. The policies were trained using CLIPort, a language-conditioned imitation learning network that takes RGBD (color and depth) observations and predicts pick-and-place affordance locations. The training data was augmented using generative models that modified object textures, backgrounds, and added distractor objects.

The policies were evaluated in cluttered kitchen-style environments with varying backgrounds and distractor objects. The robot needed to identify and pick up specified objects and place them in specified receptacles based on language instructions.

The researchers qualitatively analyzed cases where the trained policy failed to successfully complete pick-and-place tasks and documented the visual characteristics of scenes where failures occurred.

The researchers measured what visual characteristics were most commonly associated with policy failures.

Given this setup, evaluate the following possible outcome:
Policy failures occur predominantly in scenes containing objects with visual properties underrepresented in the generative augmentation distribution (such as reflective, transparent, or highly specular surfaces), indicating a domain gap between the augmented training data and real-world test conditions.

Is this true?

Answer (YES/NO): NO